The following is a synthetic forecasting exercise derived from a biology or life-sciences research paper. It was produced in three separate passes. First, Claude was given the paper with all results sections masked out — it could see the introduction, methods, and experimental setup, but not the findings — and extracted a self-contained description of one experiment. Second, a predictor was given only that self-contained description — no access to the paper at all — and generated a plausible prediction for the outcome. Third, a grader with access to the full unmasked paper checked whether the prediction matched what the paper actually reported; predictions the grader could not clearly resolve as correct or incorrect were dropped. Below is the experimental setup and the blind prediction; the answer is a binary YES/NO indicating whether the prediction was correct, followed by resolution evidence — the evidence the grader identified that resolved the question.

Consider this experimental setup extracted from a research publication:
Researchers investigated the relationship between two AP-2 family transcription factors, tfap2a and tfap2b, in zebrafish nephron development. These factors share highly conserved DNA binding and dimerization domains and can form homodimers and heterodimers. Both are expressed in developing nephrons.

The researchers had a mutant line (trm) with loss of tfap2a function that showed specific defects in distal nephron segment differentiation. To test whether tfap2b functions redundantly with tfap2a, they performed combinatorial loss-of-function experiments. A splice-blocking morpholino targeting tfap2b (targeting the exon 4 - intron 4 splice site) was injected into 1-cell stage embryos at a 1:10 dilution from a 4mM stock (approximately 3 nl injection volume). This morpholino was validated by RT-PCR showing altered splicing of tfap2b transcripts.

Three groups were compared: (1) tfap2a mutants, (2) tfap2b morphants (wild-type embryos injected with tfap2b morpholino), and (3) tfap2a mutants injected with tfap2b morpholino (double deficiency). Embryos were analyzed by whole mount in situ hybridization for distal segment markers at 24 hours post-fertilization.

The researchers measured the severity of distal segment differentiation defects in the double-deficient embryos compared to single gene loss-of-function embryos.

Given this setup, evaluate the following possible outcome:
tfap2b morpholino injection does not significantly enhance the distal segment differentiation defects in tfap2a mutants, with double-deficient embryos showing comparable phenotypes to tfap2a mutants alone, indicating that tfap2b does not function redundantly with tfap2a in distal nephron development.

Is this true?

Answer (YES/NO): NO